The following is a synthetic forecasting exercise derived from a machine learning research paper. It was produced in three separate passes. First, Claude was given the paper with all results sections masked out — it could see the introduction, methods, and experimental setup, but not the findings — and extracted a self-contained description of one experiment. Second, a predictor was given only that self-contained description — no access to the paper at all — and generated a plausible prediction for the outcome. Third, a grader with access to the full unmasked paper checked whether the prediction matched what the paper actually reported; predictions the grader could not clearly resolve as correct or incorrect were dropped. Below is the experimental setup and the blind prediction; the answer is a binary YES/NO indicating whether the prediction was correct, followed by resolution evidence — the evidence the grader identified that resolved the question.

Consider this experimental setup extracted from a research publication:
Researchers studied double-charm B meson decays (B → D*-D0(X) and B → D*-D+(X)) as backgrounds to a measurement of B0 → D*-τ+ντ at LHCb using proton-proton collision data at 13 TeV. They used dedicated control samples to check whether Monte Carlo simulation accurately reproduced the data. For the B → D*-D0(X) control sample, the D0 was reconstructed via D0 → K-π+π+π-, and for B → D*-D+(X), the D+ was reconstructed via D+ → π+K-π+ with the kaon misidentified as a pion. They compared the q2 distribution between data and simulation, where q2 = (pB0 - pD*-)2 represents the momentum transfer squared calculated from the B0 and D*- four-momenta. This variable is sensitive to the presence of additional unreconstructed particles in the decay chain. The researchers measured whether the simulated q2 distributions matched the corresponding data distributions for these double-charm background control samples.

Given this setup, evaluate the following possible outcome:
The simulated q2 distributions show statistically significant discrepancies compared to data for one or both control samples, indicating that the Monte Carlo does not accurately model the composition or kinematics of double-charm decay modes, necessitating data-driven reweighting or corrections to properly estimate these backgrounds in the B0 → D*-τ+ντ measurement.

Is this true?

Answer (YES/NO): YES